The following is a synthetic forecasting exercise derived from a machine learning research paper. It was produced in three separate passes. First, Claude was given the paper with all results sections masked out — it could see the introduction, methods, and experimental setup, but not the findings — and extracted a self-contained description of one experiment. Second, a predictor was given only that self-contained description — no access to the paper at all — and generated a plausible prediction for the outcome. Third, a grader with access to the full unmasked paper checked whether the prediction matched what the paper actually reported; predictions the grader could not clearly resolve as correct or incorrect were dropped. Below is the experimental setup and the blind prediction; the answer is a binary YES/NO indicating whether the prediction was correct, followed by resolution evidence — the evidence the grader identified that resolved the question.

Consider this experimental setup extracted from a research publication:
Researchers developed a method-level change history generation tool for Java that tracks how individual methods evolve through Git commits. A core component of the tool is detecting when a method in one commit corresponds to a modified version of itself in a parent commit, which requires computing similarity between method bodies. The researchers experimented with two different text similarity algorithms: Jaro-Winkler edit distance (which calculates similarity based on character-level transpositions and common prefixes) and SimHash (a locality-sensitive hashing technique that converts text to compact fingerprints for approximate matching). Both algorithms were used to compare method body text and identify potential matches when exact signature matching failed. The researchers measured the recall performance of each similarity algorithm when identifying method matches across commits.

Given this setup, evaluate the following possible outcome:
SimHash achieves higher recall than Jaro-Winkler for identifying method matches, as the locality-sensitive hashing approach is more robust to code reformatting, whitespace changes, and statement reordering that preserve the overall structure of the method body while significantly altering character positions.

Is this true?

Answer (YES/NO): NO